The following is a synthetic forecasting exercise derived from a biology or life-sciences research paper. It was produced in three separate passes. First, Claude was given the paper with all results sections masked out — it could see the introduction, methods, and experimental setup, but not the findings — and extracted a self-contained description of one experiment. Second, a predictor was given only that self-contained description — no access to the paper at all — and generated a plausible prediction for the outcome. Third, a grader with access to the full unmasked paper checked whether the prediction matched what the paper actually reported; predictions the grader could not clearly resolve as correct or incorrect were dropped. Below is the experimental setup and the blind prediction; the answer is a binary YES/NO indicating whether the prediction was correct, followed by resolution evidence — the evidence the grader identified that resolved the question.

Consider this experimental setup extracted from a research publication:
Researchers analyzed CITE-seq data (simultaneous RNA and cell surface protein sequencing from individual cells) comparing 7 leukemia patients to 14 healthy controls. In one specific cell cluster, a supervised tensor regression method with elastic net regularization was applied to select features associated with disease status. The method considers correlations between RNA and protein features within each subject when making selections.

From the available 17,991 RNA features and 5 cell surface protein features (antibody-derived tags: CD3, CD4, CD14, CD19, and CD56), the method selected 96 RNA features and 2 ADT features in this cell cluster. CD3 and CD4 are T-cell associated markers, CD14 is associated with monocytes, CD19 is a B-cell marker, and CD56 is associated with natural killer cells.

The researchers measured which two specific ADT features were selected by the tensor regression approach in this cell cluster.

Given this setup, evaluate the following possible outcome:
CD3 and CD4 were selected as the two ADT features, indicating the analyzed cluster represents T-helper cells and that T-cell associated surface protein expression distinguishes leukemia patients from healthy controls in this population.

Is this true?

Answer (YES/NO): YES